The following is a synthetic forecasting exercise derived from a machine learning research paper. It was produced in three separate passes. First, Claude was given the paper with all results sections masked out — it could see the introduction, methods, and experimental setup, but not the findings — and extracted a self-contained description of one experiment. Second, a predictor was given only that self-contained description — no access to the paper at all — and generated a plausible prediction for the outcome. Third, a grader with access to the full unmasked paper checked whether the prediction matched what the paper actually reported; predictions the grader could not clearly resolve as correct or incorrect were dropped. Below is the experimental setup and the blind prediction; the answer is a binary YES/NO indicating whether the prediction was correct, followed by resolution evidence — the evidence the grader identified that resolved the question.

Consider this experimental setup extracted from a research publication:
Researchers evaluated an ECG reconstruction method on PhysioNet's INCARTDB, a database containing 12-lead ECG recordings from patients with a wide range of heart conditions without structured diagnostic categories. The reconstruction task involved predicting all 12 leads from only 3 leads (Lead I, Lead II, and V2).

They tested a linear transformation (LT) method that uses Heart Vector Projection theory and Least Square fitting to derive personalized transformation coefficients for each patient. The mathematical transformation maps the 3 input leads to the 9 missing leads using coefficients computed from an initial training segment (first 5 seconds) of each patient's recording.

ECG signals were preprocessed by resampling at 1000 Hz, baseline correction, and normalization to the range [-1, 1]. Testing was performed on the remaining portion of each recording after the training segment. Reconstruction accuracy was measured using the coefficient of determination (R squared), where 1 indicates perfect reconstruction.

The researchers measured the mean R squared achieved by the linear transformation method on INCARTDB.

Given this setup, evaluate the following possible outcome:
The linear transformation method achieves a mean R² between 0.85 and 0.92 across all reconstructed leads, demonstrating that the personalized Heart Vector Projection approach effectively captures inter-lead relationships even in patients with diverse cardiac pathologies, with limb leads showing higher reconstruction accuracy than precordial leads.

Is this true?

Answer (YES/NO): NO